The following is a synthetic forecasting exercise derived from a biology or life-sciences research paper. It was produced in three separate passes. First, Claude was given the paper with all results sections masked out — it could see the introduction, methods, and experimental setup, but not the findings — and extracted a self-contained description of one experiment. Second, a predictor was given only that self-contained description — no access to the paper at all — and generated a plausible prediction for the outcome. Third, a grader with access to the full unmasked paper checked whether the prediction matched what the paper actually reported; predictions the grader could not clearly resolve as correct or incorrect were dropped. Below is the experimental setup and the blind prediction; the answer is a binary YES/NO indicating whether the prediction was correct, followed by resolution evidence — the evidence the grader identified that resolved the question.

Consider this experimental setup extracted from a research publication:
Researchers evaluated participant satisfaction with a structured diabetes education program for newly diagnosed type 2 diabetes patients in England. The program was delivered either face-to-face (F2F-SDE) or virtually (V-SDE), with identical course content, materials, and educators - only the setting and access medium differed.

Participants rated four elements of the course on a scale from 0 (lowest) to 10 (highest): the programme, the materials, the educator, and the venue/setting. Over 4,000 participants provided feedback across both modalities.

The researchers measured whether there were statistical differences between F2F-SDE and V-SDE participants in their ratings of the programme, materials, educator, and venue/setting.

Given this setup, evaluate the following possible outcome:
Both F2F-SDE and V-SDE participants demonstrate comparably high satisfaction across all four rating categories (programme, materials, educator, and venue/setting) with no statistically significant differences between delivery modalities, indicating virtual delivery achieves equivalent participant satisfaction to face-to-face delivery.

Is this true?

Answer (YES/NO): NO